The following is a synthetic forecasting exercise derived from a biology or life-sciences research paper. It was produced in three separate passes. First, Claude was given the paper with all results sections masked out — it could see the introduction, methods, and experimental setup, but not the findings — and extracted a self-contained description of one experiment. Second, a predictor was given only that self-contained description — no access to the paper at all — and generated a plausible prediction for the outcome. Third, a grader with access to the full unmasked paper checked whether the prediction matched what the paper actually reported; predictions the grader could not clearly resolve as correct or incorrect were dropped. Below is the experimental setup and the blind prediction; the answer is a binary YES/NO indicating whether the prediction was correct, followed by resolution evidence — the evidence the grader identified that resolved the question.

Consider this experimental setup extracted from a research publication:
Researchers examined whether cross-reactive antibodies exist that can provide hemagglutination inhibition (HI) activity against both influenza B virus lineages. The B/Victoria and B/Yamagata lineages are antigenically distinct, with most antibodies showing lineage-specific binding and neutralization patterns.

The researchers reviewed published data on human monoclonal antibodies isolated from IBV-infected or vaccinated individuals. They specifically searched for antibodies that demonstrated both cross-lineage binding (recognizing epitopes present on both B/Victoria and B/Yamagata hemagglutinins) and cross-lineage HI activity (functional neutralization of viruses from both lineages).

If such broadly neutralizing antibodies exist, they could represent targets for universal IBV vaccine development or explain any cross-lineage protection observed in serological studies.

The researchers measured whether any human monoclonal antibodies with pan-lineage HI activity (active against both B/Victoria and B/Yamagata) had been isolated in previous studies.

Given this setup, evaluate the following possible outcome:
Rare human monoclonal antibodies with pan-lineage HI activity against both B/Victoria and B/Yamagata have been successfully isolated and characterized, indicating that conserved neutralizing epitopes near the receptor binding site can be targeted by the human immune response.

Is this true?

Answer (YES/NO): YES